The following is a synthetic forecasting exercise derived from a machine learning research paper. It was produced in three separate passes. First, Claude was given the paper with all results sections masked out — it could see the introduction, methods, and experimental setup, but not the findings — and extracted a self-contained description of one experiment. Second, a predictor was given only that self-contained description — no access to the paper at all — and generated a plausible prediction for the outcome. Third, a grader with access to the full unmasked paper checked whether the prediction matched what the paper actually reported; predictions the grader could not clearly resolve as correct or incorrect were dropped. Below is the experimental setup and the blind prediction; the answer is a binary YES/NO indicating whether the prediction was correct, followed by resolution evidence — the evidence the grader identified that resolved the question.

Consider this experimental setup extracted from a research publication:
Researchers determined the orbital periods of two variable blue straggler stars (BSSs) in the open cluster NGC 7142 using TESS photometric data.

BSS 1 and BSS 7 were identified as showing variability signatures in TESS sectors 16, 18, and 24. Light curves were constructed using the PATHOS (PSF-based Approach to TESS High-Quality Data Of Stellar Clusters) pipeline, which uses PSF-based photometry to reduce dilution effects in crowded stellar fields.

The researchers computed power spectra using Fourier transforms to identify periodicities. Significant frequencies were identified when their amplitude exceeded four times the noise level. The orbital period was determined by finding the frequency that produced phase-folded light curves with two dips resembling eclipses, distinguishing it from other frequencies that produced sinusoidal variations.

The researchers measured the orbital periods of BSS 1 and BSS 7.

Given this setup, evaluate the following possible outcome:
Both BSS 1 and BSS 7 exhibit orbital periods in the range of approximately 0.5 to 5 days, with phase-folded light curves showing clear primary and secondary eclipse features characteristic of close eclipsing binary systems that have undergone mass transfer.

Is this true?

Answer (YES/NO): YES